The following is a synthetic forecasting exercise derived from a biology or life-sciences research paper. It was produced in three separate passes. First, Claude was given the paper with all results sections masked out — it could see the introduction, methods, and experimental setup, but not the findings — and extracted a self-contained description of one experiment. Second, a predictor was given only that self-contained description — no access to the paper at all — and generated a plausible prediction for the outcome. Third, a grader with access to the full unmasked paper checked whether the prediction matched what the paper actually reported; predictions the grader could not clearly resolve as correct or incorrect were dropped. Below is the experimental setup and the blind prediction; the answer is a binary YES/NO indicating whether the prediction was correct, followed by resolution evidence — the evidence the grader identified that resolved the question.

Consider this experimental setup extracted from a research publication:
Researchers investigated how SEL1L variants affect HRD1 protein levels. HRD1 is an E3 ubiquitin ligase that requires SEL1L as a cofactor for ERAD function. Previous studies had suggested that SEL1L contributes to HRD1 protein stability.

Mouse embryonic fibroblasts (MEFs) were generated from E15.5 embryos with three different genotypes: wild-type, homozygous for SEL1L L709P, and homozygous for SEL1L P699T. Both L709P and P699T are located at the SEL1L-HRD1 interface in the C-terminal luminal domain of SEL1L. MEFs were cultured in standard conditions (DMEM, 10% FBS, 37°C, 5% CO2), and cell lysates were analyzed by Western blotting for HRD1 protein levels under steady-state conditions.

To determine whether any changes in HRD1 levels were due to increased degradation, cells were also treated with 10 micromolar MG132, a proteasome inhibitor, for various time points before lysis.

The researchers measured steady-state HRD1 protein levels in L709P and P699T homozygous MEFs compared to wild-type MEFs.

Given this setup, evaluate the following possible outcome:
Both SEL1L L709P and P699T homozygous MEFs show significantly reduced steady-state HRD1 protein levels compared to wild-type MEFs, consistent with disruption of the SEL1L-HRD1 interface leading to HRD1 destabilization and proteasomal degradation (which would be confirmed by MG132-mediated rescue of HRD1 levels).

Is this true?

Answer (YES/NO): NO